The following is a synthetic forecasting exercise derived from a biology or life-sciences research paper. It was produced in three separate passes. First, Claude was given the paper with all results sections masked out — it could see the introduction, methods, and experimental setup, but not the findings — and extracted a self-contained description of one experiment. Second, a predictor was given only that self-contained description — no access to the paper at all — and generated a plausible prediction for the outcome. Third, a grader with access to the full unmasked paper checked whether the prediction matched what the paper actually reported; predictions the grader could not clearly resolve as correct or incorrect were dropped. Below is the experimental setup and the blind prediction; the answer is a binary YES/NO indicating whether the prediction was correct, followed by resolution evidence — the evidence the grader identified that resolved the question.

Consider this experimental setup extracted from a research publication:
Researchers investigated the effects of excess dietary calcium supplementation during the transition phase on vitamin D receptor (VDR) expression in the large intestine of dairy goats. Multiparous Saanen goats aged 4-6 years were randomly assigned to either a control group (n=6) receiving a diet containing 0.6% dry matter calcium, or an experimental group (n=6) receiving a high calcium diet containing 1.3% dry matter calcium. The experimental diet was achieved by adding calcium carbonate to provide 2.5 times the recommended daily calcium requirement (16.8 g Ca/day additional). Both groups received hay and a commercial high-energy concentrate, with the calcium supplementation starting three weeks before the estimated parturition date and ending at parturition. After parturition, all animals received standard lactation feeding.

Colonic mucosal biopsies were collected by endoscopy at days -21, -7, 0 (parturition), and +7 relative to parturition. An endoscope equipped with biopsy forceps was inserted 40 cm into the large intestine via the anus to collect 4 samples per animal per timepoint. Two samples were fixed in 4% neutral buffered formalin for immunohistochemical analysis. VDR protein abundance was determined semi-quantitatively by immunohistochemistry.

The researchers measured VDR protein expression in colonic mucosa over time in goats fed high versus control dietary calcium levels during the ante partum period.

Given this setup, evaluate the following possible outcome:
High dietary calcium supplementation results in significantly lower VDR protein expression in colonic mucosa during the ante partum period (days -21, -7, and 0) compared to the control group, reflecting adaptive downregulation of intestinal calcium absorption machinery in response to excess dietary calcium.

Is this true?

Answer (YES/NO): NO